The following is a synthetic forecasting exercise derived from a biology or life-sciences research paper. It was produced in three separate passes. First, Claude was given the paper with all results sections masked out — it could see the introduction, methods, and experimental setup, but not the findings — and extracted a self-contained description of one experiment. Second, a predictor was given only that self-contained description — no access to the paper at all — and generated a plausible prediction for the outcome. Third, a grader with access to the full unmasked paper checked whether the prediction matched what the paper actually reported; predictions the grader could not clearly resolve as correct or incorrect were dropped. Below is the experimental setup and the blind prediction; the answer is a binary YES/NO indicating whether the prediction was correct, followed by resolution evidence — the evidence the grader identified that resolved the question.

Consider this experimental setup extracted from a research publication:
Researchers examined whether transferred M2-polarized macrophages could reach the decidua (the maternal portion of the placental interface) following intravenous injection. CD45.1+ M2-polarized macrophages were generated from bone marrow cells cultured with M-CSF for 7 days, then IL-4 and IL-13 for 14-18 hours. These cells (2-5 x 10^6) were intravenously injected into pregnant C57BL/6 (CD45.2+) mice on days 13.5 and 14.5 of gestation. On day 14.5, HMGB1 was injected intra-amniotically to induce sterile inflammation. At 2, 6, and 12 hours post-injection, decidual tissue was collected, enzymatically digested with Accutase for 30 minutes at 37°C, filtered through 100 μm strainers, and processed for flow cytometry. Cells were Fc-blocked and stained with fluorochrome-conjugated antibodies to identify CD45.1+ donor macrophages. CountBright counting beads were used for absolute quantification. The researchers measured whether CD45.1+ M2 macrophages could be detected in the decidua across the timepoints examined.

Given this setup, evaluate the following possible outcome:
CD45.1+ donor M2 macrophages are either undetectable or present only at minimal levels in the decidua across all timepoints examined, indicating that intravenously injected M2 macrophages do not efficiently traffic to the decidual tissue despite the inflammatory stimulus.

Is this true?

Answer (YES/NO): NO